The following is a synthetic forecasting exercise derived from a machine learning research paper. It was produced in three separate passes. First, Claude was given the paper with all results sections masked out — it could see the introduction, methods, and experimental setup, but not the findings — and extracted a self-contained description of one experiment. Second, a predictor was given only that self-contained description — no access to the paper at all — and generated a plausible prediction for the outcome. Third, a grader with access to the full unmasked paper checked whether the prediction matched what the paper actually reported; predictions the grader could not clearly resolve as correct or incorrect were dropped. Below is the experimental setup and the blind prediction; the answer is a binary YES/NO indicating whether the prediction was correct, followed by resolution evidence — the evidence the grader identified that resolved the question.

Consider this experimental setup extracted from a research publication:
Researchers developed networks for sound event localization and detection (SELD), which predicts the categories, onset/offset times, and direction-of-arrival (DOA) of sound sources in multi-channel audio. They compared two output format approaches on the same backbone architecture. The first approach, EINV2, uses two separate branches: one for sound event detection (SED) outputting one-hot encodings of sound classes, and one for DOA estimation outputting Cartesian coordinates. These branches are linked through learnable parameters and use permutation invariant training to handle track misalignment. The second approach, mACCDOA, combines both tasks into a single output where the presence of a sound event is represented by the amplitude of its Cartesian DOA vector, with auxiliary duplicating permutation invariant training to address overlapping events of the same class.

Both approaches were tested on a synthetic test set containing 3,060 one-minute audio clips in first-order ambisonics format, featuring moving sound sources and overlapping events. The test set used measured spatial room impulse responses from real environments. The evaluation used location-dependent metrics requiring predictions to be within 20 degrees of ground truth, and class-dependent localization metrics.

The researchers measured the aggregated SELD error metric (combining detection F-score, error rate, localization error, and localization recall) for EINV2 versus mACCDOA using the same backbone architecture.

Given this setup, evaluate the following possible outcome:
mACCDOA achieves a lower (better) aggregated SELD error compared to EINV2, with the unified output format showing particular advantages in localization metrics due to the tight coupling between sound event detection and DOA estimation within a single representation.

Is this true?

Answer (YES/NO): NO